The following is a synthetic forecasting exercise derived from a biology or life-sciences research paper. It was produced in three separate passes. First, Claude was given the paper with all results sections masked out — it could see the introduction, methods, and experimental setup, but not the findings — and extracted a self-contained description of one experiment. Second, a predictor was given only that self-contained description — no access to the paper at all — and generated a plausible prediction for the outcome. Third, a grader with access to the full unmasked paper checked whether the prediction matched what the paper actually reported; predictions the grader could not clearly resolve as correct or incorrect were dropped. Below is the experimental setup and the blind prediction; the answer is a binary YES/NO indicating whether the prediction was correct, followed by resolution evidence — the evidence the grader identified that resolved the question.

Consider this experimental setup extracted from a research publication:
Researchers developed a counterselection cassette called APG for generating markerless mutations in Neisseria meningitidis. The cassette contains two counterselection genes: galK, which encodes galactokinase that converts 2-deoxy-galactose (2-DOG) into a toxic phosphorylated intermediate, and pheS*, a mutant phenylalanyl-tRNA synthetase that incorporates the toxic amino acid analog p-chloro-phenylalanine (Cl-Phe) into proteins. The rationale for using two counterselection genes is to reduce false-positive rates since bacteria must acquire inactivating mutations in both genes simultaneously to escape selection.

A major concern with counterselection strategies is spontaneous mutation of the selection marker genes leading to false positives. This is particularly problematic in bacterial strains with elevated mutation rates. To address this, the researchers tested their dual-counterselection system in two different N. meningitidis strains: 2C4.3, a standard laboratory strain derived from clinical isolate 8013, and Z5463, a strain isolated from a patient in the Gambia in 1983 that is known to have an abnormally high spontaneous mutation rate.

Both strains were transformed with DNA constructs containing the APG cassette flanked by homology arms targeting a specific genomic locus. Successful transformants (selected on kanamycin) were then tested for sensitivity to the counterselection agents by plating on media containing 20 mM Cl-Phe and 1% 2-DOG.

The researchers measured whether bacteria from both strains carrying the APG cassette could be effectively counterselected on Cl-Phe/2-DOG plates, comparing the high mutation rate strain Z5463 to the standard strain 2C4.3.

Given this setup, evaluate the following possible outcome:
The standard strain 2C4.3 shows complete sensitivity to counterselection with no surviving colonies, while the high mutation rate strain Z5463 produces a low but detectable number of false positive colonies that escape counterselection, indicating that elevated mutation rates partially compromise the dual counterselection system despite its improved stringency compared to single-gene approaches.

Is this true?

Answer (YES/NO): NO